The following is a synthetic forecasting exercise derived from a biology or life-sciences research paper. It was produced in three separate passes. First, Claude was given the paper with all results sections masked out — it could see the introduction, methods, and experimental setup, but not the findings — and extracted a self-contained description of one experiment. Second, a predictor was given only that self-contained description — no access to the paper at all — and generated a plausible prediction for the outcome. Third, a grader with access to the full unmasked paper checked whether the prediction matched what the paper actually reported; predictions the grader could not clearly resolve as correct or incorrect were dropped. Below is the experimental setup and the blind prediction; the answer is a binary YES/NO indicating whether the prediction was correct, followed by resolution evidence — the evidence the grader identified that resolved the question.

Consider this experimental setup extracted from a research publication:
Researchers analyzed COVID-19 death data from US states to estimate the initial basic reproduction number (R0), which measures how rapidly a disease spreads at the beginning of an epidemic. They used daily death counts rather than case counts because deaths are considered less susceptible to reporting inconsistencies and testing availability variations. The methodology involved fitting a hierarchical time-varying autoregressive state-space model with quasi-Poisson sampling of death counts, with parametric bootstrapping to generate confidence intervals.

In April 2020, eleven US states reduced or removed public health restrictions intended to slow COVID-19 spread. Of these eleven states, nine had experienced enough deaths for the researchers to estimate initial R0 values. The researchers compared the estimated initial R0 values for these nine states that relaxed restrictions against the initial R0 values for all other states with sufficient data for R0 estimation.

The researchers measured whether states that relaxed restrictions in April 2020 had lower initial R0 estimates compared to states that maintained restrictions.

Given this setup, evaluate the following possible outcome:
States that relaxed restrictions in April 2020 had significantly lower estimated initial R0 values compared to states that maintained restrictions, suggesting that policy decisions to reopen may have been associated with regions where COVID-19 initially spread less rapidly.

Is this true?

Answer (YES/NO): NO